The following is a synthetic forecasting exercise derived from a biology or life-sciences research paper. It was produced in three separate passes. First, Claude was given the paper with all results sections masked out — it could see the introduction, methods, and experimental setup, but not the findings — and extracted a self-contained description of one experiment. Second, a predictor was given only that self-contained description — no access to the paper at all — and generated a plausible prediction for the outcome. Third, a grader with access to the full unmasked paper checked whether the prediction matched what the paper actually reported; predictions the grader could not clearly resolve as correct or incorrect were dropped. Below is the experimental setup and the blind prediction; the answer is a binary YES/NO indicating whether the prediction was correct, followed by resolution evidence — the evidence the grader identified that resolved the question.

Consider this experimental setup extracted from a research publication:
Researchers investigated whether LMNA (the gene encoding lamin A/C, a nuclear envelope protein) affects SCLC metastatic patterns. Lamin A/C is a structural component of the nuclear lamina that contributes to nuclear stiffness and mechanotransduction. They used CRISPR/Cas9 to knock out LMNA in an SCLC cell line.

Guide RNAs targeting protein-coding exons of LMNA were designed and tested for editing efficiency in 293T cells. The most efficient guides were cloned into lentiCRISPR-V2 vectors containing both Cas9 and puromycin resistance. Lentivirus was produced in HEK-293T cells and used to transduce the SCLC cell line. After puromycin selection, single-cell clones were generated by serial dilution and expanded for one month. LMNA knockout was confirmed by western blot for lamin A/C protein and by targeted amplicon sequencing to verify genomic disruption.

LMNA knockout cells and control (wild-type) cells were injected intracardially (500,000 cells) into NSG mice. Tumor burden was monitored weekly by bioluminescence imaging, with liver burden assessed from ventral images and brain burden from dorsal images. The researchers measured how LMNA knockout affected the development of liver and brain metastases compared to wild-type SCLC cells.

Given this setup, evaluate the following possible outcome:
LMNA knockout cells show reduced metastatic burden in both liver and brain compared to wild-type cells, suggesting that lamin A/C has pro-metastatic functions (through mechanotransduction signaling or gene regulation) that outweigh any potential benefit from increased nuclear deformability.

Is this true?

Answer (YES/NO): NO